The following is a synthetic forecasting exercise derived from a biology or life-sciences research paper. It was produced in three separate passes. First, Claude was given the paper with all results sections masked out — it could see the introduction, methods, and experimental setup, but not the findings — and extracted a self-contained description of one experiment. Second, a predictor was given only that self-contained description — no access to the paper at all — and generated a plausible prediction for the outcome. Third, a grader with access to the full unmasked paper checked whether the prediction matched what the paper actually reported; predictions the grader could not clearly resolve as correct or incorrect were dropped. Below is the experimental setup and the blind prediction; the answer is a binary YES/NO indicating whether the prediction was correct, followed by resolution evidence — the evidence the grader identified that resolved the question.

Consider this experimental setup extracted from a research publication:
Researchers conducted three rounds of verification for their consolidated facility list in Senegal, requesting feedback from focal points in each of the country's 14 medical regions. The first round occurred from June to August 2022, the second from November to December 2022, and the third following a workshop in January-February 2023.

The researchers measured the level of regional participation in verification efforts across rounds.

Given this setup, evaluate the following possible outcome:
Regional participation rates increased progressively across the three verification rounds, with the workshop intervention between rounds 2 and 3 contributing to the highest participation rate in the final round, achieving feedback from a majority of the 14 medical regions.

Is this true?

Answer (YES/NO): NO